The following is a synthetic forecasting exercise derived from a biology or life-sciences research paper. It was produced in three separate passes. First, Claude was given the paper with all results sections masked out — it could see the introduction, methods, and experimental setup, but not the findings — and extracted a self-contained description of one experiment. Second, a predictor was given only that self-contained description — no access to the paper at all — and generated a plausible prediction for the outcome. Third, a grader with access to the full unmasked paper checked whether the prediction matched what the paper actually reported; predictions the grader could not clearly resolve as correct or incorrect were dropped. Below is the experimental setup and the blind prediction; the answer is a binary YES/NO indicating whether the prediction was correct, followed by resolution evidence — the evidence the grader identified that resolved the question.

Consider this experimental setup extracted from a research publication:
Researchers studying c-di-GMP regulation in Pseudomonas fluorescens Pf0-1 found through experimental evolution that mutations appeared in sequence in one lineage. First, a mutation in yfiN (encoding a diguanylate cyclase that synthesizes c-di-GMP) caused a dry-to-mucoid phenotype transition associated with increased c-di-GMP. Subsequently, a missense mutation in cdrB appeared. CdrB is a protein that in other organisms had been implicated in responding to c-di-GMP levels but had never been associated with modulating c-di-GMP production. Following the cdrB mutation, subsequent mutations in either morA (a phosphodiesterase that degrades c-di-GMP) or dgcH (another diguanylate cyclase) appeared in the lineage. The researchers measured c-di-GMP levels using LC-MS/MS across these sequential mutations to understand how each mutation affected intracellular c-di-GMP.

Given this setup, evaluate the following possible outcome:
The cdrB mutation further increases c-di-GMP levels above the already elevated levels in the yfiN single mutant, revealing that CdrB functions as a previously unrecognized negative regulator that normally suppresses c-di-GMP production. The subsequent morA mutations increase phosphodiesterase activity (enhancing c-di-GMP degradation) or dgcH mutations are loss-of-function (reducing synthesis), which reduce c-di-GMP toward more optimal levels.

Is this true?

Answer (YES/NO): NO